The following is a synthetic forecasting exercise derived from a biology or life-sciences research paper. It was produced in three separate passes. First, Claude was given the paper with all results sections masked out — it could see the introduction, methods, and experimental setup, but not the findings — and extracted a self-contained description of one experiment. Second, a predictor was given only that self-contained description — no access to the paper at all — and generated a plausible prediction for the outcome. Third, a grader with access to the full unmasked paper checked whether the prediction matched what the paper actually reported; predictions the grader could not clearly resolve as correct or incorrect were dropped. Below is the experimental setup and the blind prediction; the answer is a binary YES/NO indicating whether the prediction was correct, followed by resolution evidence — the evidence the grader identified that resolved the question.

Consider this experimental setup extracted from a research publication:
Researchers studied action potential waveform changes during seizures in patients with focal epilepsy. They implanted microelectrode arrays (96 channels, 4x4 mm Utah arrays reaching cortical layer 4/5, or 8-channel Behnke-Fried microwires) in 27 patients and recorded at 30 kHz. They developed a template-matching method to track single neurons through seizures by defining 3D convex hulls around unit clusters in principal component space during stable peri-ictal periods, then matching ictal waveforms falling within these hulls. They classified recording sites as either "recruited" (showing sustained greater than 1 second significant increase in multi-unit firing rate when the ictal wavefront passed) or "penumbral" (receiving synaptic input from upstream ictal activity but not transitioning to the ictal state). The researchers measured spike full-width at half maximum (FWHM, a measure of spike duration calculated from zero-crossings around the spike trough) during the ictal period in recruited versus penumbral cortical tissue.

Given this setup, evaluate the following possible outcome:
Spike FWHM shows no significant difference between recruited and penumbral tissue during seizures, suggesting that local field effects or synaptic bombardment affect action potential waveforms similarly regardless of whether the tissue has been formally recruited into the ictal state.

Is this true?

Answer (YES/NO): NO